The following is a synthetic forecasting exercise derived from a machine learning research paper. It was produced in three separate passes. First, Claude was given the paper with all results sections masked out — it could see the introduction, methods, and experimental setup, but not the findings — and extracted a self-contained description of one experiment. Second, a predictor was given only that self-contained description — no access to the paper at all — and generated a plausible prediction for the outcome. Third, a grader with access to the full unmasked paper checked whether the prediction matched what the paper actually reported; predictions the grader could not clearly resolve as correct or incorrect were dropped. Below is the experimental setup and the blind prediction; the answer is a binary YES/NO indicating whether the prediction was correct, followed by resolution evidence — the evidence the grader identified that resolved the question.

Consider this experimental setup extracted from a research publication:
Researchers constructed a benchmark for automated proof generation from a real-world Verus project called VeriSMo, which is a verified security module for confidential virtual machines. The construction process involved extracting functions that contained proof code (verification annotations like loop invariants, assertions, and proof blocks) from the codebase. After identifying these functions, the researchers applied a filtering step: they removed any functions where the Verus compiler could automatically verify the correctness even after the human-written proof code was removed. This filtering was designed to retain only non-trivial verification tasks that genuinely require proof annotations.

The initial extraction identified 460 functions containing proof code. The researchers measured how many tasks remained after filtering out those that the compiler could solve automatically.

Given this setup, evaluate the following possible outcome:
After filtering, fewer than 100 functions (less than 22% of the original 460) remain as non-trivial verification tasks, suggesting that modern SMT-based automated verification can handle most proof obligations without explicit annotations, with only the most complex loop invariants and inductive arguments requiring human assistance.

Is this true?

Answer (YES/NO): NO